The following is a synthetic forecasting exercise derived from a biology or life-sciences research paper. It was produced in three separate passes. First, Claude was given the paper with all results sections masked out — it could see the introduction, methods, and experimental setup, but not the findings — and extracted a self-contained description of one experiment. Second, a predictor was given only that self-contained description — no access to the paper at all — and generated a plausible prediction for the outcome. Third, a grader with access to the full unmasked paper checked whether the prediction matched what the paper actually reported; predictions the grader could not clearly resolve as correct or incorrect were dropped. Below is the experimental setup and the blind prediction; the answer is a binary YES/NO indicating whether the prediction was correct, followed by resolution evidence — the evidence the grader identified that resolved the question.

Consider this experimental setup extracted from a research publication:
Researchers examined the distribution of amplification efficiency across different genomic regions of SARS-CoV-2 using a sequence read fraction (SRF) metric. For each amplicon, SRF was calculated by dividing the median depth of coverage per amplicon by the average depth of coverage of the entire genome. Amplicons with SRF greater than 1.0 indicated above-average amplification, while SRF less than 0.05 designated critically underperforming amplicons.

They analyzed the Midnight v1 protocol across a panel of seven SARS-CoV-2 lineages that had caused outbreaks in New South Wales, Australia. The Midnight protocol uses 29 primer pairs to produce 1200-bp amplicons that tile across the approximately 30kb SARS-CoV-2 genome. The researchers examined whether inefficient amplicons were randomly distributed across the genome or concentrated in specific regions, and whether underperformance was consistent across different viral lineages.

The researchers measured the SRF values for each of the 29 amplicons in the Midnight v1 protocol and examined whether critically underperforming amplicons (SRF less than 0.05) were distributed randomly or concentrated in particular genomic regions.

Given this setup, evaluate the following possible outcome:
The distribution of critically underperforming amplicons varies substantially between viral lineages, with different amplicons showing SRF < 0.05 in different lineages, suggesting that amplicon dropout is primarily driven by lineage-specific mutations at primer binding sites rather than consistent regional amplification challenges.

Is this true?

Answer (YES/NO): YES